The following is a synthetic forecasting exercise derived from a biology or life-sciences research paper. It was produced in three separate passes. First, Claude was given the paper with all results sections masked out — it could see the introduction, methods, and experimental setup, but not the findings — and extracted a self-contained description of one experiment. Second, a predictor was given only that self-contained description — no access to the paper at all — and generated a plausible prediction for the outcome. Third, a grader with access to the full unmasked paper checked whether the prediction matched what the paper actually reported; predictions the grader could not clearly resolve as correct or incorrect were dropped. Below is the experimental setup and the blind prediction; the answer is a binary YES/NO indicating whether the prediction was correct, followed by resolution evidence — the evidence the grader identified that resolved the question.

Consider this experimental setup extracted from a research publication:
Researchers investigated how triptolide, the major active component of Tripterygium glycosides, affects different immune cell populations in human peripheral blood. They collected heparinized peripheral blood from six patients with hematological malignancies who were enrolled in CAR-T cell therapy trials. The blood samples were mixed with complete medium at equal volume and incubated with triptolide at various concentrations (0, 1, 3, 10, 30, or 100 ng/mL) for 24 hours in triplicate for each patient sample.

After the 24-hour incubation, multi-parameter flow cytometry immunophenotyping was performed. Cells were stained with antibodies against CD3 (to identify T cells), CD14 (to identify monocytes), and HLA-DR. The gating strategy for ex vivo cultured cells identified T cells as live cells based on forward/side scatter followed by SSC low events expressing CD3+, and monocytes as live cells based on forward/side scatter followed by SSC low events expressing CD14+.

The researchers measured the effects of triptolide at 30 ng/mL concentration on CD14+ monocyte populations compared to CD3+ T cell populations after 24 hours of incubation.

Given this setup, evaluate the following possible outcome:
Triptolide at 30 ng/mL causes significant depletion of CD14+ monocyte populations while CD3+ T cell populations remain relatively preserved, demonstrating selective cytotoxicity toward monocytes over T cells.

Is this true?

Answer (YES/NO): YES